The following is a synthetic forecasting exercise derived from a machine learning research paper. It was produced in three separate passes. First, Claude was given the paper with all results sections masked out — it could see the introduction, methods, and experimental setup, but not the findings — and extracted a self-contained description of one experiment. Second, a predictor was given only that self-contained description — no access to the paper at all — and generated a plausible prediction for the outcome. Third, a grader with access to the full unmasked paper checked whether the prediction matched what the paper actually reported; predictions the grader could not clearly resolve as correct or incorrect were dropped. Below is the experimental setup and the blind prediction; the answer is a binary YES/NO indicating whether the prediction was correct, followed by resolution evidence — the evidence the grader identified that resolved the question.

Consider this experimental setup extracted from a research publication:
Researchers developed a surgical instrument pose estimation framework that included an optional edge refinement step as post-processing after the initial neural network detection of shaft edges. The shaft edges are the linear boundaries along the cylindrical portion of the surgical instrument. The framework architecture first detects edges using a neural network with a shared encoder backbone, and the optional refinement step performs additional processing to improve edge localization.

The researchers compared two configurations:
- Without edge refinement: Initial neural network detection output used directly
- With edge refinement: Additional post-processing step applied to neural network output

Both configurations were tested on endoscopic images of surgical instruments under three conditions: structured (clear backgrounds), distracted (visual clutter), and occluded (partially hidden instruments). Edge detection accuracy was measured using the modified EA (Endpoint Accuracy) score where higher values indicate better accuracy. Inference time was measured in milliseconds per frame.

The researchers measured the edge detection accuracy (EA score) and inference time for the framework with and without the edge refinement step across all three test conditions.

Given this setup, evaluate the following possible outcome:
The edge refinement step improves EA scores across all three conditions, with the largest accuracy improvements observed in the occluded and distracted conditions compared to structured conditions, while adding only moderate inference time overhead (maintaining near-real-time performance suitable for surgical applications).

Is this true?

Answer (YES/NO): YES